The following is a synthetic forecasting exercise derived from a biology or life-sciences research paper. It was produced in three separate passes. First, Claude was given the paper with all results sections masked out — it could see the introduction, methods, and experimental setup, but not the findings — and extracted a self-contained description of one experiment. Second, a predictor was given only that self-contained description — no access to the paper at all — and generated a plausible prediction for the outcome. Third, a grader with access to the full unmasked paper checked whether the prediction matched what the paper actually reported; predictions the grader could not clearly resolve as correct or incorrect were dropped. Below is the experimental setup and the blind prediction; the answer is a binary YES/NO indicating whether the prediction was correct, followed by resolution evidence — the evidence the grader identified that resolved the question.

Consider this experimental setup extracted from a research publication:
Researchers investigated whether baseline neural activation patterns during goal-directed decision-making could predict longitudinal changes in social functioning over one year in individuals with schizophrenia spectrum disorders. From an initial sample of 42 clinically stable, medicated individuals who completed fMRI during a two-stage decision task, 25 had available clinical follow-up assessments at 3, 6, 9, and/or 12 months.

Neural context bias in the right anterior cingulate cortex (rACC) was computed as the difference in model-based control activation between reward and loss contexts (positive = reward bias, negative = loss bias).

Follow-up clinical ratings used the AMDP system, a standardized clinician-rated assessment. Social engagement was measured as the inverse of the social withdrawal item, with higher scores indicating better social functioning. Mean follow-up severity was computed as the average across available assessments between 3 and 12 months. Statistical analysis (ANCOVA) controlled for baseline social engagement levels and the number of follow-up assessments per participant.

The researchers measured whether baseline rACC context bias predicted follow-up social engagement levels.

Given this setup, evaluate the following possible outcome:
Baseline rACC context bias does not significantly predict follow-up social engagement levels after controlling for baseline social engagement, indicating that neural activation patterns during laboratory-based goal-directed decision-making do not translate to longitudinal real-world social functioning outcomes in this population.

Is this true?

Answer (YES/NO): NO